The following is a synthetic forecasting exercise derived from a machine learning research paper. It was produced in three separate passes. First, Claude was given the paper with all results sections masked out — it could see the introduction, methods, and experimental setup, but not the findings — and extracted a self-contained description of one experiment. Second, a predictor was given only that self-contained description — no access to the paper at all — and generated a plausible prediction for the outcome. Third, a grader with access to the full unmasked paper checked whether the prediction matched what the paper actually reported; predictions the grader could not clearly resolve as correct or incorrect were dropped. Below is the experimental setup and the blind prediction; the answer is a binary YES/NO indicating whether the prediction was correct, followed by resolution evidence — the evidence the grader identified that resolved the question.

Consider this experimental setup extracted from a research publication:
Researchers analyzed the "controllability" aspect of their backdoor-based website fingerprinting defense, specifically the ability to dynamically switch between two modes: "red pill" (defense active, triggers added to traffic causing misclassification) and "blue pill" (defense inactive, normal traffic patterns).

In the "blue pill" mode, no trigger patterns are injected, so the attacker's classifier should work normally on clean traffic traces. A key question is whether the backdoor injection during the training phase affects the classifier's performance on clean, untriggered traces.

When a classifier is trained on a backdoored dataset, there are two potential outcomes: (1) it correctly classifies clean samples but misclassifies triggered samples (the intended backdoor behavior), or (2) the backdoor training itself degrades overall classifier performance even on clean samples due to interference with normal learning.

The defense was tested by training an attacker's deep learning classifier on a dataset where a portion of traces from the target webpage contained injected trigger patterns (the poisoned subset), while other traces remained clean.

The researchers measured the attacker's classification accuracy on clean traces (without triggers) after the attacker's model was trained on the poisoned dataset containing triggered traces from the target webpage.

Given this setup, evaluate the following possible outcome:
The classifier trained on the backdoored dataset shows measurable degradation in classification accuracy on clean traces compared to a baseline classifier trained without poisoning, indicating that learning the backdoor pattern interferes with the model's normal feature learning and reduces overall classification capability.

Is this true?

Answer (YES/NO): NO